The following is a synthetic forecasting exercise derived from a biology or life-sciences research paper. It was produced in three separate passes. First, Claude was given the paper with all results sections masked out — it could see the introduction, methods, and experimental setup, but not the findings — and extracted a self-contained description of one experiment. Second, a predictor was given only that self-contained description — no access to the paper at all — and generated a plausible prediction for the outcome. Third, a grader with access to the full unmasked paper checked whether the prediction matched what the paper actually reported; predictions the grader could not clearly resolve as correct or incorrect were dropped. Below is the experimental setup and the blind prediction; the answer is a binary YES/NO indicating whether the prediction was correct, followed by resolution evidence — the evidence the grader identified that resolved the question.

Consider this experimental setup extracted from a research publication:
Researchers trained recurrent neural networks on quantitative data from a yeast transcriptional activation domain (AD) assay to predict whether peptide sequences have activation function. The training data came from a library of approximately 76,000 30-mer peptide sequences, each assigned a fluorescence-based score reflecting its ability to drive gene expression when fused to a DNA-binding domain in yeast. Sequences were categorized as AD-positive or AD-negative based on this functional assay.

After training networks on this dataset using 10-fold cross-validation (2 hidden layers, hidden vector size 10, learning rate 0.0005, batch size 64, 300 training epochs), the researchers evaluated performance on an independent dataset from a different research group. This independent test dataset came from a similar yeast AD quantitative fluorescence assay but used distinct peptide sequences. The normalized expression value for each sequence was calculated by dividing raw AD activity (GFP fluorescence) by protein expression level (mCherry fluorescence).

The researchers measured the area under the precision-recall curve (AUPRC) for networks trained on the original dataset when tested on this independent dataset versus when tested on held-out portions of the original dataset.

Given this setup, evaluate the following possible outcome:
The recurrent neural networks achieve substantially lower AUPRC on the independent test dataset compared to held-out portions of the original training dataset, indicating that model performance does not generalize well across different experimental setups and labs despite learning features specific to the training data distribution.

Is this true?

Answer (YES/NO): NO